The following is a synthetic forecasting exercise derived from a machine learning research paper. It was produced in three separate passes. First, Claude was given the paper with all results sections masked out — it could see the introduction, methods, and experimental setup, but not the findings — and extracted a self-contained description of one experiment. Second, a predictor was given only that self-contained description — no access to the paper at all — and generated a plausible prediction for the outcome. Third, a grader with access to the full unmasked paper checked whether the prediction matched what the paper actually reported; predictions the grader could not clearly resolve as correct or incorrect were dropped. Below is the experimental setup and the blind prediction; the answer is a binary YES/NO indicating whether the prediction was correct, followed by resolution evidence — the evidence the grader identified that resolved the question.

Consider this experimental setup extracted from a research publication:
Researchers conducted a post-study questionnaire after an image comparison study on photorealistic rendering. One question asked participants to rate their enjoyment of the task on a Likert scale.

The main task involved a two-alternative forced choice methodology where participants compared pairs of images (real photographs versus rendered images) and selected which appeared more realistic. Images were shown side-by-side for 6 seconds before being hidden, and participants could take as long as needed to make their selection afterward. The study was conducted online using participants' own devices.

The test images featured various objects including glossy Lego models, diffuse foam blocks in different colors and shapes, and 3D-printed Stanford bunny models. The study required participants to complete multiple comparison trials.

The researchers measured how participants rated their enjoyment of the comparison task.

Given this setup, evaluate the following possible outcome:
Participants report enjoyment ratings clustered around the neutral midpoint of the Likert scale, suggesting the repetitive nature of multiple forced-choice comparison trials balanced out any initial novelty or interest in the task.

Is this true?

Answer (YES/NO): NO